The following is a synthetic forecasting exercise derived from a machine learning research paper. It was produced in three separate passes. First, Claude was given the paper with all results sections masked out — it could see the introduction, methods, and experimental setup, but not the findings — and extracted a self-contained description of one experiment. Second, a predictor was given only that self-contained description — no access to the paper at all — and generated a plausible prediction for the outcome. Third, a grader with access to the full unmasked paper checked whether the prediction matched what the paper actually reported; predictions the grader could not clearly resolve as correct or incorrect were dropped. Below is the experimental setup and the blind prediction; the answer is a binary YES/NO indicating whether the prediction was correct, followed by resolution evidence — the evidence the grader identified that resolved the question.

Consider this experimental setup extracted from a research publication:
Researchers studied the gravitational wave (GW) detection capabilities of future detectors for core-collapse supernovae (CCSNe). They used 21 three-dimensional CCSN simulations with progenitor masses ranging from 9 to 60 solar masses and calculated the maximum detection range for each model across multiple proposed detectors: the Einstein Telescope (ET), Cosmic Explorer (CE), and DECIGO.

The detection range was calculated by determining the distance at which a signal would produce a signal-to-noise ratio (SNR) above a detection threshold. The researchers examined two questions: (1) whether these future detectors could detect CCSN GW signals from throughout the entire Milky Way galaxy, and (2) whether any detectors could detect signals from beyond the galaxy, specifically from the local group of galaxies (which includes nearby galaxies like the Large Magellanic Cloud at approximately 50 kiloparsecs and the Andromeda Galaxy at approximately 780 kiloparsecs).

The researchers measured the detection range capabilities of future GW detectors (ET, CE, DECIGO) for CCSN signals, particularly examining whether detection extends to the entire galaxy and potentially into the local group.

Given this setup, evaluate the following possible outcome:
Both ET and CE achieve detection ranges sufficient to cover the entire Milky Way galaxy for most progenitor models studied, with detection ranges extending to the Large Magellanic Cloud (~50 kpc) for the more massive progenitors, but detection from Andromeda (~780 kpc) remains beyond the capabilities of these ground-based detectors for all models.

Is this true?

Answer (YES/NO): NO